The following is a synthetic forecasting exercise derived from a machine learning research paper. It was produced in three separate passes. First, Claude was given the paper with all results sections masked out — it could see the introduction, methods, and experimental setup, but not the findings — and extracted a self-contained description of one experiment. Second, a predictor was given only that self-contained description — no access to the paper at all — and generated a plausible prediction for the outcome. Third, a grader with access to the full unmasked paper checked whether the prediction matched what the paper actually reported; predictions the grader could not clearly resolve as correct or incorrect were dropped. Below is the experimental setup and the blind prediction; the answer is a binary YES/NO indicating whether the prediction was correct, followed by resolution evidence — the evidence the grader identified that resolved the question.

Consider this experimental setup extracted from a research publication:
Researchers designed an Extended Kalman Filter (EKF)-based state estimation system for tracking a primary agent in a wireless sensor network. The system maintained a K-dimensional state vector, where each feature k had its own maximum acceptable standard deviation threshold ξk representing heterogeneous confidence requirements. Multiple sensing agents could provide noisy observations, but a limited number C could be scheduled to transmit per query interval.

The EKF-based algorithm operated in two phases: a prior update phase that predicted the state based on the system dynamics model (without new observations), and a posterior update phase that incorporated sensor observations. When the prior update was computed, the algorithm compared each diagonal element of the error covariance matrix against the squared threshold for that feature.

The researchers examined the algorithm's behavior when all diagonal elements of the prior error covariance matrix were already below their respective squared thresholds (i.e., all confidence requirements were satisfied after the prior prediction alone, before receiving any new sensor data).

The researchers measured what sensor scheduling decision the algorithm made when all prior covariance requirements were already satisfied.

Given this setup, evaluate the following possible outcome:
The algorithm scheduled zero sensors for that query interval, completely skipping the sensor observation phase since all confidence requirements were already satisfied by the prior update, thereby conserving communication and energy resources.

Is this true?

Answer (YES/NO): YES